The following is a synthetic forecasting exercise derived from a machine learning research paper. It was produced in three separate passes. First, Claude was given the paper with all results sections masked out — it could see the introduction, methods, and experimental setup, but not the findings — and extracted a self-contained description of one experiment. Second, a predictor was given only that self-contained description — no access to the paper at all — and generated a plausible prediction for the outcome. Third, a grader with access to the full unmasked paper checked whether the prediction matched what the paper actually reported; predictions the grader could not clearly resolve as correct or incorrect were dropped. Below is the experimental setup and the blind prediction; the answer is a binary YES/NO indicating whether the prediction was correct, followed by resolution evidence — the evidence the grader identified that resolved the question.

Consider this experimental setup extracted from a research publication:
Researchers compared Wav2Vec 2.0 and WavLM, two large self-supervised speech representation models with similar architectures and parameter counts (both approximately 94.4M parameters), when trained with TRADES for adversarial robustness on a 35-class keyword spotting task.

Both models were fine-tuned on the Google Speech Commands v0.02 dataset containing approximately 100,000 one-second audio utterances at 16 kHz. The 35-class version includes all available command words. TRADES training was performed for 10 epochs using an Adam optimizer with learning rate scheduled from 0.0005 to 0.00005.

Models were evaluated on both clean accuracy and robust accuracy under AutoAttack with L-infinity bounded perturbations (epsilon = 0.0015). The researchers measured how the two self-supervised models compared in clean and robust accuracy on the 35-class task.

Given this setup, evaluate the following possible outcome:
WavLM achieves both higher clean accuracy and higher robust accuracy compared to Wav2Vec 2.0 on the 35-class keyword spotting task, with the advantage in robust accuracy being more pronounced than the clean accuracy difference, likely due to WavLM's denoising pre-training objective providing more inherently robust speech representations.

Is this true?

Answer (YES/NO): YES